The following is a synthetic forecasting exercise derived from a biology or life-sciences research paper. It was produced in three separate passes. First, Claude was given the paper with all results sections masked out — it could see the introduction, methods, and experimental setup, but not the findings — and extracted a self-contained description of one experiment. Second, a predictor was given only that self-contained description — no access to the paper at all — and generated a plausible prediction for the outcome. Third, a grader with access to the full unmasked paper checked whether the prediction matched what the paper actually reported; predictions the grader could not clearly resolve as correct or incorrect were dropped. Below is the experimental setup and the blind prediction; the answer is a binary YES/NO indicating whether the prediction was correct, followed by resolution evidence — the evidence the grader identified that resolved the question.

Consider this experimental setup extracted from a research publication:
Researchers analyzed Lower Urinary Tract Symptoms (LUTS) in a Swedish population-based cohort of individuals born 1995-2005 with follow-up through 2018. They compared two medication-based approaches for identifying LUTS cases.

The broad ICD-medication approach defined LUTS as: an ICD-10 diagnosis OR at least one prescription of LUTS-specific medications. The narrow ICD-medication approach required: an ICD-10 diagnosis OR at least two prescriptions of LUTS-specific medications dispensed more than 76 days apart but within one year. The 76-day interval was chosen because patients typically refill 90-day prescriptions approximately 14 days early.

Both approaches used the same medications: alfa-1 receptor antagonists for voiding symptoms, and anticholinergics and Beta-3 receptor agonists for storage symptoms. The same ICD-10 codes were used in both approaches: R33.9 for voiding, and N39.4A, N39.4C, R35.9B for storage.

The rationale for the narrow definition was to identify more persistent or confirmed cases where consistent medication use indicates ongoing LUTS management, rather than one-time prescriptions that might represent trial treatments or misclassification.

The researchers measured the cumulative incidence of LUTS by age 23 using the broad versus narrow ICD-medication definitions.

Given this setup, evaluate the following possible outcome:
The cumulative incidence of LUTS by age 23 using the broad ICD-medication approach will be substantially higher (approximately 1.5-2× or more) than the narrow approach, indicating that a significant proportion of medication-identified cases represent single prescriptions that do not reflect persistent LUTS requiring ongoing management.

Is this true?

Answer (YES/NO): YES